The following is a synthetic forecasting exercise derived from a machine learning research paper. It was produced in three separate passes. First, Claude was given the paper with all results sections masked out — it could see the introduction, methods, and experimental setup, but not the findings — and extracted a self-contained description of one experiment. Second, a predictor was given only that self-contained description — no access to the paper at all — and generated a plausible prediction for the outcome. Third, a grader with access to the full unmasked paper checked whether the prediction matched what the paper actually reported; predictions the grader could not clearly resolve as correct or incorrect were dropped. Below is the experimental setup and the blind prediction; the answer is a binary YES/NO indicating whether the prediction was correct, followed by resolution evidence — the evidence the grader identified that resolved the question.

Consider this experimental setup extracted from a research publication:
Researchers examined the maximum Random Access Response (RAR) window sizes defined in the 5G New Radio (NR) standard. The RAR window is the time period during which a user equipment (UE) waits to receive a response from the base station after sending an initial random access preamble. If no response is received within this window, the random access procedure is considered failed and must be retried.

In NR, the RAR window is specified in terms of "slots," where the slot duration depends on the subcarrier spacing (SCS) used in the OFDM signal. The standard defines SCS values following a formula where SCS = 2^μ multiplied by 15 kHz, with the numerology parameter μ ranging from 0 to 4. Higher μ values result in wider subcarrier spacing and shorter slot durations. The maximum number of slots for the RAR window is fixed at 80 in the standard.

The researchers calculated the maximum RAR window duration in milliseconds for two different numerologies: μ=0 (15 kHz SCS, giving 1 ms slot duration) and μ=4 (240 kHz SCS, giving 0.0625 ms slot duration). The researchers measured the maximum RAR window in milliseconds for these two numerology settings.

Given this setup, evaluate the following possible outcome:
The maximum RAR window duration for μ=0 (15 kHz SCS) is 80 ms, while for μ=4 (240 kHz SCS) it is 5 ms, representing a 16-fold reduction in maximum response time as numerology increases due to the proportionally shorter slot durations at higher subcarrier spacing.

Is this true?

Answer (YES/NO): YES